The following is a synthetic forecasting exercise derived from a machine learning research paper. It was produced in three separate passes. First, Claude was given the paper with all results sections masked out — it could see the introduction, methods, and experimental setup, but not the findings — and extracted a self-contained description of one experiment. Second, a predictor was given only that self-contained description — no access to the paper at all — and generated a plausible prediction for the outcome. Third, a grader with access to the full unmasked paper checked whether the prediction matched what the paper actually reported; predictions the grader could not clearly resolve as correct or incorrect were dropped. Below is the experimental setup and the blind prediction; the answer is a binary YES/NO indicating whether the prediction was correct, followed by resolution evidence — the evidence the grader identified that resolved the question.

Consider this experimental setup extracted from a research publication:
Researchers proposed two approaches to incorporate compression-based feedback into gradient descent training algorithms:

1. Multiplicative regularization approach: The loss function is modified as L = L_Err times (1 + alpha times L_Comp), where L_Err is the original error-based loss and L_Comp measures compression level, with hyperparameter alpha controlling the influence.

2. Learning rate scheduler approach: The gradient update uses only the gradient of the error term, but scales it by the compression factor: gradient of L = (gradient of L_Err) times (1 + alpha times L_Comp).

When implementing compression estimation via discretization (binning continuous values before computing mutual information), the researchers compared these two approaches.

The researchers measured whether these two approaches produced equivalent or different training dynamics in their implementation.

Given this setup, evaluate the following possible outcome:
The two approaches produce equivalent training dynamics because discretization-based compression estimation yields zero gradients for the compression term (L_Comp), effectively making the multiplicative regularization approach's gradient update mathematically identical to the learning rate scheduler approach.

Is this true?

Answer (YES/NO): YES